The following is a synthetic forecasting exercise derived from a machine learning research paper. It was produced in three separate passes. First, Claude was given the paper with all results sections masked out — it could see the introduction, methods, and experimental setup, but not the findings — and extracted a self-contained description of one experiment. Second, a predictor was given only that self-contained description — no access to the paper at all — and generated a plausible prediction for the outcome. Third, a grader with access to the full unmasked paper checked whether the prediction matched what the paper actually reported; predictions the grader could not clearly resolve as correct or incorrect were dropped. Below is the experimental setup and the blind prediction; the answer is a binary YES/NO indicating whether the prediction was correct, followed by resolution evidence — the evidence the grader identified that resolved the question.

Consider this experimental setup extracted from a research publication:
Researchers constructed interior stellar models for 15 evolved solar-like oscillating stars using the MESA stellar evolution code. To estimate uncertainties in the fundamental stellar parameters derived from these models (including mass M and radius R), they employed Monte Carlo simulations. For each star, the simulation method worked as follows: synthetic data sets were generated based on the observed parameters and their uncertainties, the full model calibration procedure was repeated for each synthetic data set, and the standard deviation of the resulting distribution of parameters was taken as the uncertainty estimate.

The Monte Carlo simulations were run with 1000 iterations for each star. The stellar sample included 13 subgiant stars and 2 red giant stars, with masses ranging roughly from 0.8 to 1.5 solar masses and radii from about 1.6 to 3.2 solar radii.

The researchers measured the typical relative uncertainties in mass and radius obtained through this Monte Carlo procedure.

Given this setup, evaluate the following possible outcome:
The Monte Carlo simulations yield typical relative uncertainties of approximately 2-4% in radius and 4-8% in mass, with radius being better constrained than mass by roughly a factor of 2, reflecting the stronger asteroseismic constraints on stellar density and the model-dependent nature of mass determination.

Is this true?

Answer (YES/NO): NO